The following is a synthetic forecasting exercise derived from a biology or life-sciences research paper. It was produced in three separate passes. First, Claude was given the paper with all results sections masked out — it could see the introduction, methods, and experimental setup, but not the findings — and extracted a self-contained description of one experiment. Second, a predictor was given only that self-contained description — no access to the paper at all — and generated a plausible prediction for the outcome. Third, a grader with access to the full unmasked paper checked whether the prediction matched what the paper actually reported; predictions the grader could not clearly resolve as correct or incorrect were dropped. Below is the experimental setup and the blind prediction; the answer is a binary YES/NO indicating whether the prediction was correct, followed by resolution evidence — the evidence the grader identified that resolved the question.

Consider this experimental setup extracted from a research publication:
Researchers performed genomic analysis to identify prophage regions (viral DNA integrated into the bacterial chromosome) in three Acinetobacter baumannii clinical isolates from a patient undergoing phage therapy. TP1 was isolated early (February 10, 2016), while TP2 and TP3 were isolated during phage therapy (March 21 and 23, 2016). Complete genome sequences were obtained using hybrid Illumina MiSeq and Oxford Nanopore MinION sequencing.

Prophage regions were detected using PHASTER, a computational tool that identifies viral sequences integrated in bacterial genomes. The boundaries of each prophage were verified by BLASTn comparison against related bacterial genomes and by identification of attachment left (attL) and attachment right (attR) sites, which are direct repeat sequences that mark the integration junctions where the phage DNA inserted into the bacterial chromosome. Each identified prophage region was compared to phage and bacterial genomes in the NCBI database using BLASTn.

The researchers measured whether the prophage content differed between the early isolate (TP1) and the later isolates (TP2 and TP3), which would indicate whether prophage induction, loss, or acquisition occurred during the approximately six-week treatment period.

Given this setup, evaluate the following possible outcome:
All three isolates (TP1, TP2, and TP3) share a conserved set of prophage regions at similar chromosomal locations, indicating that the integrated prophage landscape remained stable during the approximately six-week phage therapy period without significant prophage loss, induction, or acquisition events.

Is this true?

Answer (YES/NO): YES